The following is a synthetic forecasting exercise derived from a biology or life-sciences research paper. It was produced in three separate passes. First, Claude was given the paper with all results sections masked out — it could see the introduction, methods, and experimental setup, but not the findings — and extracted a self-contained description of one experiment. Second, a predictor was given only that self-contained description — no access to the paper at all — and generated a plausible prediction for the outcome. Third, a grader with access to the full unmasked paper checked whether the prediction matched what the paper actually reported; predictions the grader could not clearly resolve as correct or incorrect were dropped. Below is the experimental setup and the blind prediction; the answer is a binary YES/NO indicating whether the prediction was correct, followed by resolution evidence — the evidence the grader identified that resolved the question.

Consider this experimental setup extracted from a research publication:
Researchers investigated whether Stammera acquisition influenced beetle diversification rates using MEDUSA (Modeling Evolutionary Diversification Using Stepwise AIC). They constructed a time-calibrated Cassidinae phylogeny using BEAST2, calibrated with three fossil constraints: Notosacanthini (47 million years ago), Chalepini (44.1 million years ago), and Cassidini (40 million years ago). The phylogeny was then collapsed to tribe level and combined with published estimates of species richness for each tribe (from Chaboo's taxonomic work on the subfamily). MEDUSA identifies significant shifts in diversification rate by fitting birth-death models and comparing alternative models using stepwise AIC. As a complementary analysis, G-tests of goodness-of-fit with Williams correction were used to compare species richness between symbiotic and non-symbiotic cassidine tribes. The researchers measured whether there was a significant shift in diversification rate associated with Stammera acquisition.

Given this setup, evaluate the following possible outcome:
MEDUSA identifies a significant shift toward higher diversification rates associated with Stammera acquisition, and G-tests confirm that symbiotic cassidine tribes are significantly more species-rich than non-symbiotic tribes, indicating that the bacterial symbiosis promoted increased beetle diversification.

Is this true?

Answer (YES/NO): YES